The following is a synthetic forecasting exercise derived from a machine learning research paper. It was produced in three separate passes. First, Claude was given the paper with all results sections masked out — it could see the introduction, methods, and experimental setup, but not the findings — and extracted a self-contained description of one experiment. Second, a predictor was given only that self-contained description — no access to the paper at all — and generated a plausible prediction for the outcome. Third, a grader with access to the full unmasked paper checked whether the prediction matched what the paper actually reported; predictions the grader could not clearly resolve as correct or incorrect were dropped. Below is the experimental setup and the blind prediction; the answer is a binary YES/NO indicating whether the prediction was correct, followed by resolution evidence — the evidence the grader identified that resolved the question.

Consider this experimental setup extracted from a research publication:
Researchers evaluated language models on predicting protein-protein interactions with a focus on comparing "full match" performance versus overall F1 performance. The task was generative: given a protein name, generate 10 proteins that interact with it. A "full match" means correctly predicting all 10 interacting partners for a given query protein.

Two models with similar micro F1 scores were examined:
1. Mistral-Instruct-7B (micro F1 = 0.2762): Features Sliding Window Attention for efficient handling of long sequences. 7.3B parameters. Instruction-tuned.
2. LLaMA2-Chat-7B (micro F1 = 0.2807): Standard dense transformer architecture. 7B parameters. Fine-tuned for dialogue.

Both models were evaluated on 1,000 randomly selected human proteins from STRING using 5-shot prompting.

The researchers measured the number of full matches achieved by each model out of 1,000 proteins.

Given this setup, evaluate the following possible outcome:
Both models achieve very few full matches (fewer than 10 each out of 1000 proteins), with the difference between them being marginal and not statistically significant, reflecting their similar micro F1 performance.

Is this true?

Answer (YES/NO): NO